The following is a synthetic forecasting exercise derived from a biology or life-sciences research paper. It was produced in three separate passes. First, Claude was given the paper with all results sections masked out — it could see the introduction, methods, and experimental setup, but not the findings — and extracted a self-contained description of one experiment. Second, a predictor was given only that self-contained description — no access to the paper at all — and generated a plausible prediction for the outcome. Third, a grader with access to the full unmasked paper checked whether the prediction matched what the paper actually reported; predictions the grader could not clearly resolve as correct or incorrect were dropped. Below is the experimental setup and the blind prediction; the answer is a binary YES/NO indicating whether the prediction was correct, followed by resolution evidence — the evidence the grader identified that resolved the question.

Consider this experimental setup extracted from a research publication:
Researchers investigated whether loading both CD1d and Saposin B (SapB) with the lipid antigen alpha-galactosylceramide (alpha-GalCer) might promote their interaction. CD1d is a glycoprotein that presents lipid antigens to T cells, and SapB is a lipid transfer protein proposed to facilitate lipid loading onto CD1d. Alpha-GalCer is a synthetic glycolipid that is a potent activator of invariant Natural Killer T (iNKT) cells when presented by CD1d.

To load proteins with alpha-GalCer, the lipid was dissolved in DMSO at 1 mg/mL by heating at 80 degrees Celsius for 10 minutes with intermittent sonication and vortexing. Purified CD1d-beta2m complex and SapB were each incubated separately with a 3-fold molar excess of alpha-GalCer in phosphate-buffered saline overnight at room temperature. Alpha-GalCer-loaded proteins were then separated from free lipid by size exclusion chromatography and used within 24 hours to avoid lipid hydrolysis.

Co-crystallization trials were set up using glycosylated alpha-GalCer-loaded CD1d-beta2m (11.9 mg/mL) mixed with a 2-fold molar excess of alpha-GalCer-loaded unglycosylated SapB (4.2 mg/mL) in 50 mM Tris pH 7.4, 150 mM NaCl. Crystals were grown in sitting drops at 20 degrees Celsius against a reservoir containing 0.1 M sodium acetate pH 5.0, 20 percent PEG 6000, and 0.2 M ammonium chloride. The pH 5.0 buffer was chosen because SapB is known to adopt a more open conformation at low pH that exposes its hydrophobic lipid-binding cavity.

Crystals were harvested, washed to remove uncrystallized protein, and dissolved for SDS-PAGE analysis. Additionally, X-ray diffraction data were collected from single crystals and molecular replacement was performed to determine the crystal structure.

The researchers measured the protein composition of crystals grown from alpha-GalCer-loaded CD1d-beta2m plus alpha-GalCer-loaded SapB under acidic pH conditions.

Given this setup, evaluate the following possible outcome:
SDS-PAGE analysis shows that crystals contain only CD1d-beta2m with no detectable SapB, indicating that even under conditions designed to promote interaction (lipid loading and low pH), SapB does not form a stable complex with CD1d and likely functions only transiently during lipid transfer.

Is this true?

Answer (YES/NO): YES